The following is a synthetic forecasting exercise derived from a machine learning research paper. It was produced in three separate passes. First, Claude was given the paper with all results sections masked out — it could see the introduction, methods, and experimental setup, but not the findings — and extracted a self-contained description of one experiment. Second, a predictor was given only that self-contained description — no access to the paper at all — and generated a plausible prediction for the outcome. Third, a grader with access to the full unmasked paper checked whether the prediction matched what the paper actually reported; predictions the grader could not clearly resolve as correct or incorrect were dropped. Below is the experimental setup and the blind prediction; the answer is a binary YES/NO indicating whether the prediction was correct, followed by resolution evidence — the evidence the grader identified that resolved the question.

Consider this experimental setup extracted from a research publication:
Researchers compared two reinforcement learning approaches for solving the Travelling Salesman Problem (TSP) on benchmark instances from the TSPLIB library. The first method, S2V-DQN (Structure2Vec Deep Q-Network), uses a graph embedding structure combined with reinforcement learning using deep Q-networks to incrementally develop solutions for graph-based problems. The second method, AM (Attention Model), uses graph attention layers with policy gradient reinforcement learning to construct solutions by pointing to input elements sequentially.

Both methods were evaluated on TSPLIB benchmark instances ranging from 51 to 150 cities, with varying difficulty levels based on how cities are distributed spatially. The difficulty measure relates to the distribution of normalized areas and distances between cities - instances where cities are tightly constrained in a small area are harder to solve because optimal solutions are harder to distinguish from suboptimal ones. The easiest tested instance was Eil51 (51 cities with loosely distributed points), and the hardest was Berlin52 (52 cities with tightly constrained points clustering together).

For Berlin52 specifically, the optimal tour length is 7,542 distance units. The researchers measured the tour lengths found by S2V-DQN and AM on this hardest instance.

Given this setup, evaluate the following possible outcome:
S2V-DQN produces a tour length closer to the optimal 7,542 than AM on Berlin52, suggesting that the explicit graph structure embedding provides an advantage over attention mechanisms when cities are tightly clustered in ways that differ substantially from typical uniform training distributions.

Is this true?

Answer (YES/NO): YES